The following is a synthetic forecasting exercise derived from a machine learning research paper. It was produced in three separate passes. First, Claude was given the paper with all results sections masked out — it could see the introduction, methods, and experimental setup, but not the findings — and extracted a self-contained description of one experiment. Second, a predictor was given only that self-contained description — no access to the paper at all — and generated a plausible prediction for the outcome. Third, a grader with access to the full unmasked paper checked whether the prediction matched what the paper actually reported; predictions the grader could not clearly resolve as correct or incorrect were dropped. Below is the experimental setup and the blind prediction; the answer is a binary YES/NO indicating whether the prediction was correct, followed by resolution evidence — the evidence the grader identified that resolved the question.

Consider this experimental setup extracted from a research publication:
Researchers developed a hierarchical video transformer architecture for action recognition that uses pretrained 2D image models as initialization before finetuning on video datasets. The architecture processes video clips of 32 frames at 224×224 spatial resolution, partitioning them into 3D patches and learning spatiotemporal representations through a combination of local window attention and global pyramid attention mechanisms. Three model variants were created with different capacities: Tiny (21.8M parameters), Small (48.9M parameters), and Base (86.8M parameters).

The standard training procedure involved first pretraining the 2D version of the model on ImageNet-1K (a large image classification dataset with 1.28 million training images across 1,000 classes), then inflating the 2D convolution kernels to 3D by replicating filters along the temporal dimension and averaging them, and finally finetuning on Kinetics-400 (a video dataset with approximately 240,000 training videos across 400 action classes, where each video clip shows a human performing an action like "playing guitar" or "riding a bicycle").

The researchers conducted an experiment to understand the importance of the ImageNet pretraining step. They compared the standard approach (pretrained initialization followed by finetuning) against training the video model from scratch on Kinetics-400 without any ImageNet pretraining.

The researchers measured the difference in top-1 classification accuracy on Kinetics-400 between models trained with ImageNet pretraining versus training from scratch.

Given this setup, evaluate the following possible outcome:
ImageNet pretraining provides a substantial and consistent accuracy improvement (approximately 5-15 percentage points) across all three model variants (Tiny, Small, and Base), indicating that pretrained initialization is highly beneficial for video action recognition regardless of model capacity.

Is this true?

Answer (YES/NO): NO